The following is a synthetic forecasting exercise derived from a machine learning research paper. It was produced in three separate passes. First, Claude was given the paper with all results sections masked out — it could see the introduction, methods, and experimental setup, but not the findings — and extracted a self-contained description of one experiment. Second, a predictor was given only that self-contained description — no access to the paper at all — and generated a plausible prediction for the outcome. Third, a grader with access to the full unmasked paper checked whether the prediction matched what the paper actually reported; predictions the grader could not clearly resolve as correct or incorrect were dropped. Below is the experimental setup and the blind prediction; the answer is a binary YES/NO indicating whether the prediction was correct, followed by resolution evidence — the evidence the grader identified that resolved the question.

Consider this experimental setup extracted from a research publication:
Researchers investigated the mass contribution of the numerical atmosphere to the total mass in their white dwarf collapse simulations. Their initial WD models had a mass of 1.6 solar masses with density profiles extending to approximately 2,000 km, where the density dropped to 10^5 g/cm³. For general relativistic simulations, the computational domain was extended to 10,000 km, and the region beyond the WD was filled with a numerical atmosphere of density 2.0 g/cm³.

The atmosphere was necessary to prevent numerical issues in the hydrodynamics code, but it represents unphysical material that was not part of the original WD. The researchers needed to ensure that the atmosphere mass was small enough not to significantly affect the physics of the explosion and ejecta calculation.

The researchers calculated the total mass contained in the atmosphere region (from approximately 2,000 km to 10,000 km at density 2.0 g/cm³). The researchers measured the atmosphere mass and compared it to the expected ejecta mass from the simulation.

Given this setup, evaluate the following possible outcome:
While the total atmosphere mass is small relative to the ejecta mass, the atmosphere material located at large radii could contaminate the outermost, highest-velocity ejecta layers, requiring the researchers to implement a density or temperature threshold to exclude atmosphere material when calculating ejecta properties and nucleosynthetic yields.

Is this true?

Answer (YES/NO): NO